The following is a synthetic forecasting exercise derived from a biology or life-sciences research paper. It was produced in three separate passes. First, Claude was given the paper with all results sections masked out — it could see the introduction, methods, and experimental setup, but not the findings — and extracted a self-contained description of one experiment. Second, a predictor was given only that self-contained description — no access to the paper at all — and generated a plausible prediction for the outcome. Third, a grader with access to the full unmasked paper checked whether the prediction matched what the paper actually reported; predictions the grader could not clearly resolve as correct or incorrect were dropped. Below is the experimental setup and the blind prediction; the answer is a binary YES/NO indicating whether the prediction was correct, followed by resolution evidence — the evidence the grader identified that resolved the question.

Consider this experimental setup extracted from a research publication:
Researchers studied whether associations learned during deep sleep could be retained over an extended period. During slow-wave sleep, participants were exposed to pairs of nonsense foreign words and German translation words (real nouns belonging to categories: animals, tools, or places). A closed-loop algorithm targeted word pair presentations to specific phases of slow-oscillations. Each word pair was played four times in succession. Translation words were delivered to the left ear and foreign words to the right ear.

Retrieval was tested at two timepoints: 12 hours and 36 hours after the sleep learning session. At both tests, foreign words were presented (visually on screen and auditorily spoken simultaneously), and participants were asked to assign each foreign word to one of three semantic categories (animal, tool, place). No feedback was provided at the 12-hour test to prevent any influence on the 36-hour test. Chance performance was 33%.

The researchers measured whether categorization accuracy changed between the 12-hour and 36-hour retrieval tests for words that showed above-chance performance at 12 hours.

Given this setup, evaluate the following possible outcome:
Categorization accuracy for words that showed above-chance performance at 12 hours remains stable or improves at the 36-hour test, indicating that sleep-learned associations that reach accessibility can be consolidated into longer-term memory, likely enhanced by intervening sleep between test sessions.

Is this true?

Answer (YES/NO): YES